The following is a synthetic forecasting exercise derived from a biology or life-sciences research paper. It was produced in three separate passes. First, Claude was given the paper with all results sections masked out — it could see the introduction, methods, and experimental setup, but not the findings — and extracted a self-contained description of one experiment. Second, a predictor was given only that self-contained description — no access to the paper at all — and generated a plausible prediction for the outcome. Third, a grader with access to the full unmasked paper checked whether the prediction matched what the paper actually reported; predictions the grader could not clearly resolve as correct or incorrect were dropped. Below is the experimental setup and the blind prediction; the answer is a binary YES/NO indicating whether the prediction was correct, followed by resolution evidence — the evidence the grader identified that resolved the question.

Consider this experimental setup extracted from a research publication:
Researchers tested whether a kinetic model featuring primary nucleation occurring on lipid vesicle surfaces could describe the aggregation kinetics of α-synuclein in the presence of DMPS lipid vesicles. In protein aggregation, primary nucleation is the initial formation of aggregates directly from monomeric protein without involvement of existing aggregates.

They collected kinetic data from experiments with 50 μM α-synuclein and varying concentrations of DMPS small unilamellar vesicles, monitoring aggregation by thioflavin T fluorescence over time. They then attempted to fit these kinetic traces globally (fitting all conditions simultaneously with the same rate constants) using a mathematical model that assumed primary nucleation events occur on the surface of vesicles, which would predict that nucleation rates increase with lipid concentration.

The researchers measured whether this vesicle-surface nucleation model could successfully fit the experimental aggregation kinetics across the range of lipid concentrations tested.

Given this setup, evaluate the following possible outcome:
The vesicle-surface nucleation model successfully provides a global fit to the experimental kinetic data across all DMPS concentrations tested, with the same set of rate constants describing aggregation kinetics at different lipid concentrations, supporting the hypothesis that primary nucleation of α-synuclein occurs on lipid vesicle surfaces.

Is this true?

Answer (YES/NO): NO